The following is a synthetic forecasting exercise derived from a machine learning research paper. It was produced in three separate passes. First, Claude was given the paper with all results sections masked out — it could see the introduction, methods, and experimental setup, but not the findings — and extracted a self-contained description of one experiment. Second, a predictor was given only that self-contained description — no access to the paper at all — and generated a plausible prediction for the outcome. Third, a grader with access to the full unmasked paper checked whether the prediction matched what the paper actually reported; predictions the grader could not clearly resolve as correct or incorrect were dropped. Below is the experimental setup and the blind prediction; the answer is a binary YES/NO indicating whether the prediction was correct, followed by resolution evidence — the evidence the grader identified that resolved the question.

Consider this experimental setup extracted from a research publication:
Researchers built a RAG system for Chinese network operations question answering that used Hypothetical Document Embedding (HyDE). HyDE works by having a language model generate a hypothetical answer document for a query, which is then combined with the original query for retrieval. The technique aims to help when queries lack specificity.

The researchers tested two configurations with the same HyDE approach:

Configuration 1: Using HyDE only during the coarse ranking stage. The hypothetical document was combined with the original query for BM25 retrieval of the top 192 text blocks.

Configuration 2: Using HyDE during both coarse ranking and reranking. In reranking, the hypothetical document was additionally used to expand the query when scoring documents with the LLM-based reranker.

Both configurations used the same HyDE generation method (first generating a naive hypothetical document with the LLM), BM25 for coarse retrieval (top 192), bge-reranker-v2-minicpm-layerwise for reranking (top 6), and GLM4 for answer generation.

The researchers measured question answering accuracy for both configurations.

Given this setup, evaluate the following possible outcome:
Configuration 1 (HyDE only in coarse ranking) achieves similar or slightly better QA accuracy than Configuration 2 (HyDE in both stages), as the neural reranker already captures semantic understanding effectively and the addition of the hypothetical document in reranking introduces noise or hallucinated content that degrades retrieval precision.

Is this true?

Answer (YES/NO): YES